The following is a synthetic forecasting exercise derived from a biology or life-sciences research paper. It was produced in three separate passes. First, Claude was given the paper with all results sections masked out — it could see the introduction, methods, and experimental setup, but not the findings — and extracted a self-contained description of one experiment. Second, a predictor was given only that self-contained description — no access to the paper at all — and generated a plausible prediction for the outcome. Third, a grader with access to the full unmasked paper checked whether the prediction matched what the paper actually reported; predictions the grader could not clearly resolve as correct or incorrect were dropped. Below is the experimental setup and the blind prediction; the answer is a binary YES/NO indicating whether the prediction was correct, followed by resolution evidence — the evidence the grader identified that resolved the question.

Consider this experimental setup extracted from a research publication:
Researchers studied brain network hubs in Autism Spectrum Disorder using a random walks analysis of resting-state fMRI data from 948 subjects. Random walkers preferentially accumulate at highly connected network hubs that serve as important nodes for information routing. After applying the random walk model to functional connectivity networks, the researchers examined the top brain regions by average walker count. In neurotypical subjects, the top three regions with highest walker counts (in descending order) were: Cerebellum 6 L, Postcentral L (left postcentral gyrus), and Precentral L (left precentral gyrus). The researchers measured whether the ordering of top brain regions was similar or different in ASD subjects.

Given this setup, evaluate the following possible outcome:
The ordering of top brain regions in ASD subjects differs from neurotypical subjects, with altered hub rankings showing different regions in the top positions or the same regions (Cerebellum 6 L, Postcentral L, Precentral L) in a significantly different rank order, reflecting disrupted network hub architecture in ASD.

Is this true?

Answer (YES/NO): YES